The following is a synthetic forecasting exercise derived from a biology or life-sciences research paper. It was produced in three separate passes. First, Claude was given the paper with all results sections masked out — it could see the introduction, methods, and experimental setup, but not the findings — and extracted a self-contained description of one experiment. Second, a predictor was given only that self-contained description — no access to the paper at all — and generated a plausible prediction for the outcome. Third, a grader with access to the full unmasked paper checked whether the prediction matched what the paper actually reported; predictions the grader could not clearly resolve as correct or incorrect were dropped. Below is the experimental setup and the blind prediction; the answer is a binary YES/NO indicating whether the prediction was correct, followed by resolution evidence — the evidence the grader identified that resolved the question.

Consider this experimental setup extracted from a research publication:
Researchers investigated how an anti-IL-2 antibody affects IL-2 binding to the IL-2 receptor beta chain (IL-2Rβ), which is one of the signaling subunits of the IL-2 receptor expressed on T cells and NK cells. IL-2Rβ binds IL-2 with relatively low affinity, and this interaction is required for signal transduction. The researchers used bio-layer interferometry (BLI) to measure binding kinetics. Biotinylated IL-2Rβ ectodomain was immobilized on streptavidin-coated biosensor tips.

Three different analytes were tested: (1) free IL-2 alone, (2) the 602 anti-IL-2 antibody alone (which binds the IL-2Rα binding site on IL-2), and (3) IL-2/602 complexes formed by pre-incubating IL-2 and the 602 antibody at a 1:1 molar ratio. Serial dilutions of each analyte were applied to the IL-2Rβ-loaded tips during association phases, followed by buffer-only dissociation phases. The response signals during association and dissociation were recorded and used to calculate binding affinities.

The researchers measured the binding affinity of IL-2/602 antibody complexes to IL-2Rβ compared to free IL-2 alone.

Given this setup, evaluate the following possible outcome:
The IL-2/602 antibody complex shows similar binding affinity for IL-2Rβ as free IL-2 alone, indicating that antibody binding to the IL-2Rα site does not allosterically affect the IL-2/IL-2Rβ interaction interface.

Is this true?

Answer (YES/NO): NO